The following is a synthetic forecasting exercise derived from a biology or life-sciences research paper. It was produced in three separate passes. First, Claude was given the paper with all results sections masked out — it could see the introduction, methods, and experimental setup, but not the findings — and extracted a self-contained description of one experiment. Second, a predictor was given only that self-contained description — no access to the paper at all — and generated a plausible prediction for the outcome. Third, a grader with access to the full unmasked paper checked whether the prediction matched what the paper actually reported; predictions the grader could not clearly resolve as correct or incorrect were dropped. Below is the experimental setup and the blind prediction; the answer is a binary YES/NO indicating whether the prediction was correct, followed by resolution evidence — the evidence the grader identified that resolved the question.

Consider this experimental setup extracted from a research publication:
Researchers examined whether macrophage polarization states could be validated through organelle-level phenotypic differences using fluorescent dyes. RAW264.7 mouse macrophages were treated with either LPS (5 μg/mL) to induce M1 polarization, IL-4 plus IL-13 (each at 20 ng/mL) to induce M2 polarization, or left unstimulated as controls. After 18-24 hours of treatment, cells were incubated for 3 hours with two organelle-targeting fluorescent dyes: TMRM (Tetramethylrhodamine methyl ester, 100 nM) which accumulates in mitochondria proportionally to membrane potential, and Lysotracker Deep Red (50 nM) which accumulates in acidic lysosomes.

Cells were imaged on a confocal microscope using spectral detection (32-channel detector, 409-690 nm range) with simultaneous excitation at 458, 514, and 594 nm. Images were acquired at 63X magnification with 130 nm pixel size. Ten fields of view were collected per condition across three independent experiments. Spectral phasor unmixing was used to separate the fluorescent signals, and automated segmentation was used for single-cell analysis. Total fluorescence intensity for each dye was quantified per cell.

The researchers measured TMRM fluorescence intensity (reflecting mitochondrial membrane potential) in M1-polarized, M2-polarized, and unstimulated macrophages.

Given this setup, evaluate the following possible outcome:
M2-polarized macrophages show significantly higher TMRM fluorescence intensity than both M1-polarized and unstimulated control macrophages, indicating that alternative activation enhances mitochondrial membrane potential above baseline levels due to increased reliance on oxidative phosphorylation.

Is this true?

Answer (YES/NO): NO